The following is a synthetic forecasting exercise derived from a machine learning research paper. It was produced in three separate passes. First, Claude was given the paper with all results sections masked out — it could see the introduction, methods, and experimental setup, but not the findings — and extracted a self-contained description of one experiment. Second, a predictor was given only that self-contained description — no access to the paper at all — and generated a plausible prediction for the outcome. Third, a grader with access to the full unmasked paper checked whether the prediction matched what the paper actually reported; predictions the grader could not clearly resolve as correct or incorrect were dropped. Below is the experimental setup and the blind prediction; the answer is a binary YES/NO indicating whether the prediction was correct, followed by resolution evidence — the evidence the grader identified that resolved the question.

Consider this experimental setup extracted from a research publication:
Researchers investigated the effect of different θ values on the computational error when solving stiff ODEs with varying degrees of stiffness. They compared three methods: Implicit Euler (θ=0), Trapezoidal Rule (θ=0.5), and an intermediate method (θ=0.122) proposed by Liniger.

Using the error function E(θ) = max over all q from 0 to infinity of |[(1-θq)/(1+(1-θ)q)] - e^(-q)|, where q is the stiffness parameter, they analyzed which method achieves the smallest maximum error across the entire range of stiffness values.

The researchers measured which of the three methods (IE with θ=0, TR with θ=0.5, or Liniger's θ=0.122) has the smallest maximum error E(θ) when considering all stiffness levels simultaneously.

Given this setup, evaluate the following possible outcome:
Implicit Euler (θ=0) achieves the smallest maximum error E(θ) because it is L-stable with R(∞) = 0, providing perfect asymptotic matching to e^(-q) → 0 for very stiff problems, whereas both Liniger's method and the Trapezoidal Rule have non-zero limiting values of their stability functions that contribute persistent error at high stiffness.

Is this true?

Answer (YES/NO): NO